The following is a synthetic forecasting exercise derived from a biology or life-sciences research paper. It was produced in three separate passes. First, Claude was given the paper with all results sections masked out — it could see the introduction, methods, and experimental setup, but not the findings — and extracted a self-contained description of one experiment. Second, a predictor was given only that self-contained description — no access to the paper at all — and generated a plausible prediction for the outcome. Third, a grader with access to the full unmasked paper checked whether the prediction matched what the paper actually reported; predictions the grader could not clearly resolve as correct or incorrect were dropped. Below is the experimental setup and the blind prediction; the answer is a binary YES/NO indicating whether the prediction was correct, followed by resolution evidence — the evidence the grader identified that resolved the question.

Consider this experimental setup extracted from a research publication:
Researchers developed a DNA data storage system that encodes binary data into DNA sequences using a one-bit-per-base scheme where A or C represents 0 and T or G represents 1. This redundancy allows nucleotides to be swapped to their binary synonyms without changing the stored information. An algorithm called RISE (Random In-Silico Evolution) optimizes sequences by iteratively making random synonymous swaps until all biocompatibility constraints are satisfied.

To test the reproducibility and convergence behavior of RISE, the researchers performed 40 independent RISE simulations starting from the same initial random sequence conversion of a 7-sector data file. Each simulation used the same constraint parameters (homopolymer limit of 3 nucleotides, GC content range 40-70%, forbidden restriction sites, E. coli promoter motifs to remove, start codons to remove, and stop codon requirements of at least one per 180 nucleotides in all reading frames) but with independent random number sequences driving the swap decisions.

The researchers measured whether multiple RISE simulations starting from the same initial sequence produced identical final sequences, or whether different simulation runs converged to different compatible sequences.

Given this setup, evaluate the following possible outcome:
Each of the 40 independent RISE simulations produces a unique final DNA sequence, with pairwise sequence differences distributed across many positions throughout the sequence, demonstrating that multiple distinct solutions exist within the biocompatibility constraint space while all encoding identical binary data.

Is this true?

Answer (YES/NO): YES